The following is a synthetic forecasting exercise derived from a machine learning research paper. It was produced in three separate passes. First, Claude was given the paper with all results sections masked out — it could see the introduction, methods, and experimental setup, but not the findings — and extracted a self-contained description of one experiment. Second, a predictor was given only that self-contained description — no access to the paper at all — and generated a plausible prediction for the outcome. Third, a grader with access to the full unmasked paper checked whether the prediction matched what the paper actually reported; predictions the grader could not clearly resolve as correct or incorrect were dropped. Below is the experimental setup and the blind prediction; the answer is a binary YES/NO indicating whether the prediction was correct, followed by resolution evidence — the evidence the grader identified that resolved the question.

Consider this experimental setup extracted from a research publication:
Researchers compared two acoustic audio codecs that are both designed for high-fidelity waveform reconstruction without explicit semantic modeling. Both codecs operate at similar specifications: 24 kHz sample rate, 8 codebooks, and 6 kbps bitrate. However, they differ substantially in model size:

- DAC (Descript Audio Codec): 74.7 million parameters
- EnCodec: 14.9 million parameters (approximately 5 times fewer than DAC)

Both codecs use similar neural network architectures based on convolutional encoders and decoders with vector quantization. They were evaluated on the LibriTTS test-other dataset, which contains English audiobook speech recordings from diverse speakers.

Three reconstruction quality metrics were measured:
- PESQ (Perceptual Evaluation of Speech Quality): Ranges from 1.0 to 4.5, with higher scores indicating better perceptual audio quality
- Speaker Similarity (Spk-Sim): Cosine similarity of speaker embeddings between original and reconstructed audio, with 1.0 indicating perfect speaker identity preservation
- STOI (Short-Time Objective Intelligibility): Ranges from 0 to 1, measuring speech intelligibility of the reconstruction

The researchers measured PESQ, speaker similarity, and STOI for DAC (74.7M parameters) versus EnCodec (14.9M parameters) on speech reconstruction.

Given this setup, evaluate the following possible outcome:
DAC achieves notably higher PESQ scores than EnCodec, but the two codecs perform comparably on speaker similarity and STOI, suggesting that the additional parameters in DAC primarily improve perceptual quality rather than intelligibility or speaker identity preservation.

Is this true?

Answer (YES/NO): NO